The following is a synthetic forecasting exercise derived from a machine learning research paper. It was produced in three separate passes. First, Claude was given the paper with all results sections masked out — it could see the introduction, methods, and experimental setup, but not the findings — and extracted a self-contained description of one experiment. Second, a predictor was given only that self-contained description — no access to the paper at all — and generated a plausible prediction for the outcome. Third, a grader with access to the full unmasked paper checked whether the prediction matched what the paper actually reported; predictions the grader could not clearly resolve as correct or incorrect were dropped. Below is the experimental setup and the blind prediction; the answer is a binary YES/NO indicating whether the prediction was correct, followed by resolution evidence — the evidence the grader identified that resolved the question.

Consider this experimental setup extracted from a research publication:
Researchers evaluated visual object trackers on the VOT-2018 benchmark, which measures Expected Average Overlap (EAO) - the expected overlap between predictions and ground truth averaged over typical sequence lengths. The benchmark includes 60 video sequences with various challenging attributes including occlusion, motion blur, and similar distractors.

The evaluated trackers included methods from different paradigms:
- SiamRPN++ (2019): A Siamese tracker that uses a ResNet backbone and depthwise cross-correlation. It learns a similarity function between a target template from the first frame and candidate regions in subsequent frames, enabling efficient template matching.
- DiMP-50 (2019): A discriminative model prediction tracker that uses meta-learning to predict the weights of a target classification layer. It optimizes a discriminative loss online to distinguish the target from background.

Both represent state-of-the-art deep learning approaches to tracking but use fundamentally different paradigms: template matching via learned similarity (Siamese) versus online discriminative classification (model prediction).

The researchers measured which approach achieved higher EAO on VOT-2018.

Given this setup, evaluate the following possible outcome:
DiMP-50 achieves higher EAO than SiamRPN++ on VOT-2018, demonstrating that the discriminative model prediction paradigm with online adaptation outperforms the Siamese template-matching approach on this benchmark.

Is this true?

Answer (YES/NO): YES